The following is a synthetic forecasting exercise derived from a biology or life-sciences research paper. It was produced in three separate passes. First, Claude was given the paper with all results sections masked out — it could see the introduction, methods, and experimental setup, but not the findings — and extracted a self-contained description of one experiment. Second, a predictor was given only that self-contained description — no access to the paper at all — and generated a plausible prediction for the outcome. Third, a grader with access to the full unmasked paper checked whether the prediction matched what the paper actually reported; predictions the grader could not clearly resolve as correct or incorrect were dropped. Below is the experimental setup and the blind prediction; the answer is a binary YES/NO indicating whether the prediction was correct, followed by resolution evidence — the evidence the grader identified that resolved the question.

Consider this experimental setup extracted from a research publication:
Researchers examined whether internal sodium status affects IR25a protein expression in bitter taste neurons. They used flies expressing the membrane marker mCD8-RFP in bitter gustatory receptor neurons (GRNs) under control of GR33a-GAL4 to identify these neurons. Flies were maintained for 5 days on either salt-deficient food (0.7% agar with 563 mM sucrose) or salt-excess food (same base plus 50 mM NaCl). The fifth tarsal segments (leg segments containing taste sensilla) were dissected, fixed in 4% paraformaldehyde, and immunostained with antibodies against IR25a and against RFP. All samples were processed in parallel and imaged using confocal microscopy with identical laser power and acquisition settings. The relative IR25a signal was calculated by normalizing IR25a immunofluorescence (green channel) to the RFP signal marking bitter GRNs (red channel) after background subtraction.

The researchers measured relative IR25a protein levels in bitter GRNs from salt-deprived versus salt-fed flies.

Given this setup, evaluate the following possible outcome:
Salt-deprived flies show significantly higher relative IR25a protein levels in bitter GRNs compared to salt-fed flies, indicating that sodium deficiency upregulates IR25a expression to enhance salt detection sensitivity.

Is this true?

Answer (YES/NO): NO